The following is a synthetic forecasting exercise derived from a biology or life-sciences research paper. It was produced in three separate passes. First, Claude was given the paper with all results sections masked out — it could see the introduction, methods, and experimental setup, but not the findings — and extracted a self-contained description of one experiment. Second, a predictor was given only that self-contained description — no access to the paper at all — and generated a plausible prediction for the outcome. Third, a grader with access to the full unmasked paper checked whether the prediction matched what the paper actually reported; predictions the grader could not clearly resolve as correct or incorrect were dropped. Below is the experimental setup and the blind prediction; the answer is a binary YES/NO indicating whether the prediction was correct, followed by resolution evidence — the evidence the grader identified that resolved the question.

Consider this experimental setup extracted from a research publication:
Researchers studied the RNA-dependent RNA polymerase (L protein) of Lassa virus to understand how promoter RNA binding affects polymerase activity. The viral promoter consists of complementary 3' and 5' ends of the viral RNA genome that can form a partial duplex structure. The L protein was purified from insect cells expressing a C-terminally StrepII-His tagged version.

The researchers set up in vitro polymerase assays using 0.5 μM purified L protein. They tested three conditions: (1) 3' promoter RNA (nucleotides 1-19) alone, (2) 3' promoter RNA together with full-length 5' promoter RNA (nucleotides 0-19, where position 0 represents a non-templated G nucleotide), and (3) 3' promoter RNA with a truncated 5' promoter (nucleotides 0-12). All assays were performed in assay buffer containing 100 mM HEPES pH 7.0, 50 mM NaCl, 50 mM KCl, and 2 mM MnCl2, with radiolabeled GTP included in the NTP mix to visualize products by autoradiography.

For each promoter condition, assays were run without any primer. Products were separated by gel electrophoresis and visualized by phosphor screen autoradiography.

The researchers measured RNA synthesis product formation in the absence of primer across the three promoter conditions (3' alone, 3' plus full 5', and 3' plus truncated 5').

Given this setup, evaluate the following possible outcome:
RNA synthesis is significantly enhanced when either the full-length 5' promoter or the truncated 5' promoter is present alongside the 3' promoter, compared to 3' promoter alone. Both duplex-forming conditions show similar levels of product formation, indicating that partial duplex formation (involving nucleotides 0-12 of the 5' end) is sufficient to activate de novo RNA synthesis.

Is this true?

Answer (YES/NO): NO